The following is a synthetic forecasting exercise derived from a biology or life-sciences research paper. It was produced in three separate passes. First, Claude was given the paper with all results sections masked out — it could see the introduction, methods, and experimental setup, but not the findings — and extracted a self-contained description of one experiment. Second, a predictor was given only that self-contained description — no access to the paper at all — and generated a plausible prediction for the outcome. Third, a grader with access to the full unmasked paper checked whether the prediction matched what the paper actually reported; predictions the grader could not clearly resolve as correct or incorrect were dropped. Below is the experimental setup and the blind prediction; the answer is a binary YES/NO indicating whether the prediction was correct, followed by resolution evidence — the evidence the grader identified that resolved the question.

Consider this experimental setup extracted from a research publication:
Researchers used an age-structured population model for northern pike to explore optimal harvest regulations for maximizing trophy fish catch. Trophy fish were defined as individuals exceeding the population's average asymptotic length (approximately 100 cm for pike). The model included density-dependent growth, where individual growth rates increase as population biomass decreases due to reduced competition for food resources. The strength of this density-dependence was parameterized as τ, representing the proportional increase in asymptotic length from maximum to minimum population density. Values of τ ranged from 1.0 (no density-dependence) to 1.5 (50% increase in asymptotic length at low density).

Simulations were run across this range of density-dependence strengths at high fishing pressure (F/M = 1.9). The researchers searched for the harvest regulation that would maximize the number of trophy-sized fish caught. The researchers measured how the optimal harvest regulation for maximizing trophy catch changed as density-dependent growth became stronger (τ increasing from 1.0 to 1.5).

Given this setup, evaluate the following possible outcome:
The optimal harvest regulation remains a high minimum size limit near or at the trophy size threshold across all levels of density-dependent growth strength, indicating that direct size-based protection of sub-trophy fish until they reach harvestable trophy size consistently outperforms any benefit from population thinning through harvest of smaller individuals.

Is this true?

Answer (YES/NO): NO